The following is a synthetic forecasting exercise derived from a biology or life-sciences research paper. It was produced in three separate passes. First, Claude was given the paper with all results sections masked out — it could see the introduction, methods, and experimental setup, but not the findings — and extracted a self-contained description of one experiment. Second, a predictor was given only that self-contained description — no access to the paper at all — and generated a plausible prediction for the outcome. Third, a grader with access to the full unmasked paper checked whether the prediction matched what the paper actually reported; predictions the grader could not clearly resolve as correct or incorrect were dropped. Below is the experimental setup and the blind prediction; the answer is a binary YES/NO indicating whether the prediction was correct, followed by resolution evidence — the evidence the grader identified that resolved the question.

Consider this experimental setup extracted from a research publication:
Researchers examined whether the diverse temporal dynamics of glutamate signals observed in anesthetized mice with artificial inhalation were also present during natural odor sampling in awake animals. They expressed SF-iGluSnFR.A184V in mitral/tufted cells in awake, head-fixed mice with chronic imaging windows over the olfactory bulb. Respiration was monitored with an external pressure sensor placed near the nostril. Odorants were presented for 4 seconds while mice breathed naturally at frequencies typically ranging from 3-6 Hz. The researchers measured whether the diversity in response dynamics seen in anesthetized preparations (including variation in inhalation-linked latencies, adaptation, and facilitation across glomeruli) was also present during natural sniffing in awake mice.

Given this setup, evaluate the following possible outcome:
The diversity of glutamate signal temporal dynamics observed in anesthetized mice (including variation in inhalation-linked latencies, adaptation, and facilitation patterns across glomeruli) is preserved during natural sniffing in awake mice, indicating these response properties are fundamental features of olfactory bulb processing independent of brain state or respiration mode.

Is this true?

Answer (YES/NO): YES